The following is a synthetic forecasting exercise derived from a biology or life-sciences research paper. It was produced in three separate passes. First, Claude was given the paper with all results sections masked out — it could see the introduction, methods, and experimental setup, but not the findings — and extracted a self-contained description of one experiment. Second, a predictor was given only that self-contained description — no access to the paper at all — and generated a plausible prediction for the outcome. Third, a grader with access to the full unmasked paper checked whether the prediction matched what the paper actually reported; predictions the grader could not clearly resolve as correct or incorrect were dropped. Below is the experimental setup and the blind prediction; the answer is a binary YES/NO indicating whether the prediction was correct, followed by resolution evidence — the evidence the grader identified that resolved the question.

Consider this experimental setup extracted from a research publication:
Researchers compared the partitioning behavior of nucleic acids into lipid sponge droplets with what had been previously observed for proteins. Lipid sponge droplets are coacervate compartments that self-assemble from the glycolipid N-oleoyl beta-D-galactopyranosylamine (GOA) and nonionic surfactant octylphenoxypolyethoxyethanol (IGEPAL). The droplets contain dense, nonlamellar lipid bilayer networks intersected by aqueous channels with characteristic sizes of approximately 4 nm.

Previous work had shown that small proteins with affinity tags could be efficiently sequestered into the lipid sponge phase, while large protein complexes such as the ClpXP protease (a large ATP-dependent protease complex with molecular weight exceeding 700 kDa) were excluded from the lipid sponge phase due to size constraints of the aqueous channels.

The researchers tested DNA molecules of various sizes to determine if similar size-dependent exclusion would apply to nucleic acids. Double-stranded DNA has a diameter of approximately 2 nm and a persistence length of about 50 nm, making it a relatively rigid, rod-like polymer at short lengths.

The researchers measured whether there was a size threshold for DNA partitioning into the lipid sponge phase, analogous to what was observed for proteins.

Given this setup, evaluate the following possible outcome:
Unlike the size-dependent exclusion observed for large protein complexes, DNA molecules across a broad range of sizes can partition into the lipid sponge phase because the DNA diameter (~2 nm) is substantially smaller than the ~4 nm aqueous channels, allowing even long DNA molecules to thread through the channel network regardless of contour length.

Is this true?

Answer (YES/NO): NO